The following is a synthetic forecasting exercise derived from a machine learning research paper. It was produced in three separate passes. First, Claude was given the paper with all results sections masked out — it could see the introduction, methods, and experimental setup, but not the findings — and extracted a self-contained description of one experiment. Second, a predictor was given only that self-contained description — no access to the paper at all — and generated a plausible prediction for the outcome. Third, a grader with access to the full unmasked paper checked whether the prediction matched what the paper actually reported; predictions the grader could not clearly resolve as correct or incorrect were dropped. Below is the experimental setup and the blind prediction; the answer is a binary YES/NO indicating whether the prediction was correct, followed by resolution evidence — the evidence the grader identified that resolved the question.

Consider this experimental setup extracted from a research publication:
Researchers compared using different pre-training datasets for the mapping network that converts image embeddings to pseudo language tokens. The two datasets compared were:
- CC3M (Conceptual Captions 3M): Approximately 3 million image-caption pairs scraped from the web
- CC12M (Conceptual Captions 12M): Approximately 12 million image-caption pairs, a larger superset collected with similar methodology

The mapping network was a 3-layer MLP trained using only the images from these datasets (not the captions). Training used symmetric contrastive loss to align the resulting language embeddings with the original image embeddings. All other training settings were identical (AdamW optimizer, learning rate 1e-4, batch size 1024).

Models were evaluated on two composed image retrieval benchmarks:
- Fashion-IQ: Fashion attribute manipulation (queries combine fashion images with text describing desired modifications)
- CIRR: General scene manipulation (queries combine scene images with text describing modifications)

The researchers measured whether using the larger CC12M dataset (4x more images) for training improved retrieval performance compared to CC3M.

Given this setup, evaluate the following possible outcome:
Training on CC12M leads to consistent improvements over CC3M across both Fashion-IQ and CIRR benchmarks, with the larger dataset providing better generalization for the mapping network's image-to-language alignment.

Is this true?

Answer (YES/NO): NO